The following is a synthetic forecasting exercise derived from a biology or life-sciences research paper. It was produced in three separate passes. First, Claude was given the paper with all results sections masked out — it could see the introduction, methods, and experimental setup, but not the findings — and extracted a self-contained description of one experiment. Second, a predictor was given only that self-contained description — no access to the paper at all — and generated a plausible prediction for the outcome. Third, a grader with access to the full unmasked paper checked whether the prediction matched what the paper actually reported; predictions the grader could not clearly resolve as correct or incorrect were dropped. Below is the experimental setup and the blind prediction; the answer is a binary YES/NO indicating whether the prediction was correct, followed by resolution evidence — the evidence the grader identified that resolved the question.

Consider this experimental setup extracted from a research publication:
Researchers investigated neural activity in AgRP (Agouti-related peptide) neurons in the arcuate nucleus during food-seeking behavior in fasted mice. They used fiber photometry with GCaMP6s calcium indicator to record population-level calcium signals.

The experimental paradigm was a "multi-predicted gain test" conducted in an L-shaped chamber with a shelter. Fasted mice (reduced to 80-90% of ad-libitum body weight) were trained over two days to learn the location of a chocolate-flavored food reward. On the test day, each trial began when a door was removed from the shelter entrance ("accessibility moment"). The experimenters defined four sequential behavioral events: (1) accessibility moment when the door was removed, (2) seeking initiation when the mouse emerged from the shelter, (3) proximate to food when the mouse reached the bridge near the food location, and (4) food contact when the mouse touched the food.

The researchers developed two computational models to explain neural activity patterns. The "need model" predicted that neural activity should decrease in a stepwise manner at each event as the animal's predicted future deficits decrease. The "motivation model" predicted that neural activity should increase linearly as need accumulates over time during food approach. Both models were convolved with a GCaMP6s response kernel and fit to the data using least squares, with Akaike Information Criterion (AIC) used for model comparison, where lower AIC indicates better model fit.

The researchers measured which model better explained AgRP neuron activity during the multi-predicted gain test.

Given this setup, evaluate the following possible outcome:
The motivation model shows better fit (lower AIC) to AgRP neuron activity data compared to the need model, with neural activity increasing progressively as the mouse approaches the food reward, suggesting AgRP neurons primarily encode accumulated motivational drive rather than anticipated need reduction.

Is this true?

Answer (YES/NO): NO